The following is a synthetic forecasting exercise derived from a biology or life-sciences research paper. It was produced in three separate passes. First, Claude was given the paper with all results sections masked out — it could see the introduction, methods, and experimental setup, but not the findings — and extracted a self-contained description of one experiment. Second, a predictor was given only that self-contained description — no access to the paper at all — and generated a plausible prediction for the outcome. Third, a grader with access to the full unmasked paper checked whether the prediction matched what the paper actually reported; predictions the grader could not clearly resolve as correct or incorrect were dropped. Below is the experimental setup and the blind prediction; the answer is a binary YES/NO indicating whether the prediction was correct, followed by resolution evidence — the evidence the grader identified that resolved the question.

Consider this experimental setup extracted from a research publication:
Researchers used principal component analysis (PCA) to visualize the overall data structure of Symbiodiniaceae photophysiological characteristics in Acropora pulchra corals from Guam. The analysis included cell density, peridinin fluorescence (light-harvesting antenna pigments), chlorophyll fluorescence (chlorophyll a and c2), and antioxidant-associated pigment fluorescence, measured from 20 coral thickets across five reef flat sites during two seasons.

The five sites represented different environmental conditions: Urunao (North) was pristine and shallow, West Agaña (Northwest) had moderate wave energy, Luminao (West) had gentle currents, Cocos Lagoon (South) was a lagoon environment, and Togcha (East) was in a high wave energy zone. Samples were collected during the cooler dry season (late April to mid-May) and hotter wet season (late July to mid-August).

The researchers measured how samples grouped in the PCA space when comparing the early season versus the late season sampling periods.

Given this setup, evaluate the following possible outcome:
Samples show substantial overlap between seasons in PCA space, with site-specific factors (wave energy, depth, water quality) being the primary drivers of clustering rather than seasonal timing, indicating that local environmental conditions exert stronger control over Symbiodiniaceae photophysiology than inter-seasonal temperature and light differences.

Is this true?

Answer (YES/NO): NO